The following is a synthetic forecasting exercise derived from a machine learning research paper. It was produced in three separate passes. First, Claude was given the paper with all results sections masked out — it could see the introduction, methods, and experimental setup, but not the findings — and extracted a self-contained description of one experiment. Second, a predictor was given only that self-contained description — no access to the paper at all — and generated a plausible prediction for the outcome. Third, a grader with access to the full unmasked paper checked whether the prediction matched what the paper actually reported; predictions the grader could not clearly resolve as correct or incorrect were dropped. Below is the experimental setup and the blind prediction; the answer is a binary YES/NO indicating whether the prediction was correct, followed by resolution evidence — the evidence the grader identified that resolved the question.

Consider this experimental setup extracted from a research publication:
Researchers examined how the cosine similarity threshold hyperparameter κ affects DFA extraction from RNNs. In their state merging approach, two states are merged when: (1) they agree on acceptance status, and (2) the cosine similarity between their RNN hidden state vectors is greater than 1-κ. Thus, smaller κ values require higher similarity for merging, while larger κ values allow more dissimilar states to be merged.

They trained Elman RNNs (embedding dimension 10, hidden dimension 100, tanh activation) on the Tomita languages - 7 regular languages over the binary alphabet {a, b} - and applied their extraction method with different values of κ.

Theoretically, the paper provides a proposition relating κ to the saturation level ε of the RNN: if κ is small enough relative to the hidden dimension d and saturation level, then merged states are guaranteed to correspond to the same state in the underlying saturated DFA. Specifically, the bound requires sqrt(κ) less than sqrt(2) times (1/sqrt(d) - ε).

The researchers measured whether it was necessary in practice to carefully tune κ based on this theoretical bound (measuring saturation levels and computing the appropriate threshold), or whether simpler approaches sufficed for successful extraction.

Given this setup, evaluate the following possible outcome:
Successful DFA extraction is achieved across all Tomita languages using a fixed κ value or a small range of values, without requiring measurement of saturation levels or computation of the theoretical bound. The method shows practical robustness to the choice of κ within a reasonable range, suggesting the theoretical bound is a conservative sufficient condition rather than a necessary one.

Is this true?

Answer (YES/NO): YES